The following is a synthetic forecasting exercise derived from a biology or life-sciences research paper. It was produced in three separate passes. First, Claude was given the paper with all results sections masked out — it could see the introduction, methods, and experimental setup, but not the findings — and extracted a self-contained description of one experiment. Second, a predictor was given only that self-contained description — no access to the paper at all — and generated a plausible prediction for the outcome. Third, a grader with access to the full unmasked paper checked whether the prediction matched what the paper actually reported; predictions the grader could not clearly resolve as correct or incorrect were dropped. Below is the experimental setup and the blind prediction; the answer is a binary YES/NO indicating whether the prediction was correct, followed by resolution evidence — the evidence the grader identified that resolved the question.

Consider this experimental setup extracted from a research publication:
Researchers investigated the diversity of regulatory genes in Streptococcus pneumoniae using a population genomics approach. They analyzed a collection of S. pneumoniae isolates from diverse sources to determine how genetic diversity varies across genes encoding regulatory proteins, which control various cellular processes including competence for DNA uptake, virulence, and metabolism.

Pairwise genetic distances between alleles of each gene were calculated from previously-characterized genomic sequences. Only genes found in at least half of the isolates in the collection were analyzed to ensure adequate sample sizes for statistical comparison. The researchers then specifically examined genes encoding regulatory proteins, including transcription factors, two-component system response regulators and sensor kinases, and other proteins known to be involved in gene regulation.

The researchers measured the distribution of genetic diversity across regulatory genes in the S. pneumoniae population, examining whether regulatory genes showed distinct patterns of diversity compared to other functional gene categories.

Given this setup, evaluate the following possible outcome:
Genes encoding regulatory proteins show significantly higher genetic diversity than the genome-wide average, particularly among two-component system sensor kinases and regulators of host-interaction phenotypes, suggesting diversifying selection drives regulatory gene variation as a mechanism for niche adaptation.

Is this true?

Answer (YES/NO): NO